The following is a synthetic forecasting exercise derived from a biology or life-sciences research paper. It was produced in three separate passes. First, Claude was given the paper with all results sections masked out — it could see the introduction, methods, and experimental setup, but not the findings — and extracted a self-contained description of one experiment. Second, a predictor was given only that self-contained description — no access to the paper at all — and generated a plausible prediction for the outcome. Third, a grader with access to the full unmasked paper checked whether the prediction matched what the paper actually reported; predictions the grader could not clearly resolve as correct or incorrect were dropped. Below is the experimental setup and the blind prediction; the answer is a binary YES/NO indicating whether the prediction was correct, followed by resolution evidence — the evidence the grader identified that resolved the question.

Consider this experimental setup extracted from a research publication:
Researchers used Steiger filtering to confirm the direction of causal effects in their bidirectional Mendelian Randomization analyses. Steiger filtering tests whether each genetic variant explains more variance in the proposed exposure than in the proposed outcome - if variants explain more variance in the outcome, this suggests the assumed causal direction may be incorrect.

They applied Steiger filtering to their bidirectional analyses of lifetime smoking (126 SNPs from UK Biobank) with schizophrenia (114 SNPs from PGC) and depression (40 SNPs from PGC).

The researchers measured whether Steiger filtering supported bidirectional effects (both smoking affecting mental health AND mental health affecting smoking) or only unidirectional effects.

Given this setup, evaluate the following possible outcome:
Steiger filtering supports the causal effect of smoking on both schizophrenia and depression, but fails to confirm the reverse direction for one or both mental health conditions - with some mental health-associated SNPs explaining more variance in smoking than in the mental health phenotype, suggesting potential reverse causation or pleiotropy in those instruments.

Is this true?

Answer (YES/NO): NO